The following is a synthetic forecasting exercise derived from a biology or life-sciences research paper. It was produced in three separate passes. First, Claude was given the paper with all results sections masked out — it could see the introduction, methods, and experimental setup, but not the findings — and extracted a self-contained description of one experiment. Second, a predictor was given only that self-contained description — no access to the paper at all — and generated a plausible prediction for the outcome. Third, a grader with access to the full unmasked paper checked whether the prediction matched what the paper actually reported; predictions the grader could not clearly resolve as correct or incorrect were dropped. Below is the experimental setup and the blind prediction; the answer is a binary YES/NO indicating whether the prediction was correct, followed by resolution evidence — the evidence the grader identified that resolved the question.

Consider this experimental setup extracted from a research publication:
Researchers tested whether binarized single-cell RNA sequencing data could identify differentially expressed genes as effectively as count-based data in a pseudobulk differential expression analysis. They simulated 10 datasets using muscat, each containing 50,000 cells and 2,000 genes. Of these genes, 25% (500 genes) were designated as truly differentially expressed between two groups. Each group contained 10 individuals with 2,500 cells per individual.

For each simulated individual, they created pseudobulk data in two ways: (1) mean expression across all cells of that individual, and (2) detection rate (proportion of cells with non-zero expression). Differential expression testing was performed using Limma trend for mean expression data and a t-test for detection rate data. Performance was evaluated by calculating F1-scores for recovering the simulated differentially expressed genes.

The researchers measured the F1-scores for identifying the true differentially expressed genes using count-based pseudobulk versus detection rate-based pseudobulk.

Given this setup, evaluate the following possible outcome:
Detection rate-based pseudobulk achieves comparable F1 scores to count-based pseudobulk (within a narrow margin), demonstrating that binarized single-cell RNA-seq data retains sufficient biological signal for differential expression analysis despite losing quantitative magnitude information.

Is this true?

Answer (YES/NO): YES